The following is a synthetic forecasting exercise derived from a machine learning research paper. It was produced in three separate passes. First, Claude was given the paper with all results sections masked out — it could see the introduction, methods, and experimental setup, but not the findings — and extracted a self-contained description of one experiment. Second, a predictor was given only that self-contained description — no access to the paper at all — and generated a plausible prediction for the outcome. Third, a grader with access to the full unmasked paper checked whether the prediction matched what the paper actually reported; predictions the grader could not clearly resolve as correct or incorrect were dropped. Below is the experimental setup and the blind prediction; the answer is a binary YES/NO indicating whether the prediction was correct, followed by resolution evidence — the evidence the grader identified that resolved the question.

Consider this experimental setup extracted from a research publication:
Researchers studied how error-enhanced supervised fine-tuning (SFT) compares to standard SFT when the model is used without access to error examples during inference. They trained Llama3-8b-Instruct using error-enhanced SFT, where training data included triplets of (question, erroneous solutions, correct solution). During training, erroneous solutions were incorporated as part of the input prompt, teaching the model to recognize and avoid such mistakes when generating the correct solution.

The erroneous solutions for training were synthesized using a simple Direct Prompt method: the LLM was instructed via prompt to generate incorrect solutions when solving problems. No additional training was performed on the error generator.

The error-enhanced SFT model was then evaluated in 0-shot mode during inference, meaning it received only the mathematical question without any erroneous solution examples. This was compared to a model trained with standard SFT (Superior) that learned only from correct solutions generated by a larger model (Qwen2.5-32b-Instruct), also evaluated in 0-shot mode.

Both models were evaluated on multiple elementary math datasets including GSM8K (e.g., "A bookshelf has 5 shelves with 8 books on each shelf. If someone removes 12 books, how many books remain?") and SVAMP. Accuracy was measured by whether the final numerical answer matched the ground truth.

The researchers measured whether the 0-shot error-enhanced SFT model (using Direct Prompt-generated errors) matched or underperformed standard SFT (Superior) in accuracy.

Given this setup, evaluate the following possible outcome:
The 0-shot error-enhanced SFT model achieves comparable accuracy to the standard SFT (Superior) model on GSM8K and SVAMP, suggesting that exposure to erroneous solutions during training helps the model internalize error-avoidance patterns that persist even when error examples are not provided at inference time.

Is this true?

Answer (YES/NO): NO